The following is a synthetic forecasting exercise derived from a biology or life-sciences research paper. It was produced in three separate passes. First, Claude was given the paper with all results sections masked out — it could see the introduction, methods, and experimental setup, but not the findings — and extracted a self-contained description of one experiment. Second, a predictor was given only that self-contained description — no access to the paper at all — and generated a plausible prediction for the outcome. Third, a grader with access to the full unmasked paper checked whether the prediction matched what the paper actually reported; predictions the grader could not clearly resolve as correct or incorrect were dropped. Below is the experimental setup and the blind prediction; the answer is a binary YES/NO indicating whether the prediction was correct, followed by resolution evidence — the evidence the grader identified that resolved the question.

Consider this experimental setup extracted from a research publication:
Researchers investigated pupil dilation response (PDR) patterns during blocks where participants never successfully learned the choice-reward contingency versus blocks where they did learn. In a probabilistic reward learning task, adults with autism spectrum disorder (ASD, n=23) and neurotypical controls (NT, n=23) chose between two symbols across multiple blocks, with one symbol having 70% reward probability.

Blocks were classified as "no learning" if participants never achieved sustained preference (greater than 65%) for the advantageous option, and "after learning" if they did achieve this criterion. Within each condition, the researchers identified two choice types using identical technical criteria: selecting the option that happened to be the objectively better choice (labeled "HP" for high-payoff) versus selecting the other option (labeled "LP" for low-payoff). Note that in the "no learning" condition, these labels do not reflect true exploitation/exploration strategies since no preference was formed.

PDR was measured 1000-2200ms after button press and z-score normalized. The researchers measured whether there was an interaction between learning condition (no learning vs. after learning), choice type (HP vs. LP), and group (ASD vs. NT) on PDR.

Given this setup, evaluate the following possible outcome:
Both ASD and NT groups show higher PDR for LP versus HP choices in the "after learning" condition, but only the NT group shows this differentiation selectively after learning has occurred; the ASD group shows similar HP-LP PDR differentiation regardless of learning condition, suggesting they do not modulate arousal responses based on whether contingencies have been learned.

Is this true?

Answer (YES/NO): NO